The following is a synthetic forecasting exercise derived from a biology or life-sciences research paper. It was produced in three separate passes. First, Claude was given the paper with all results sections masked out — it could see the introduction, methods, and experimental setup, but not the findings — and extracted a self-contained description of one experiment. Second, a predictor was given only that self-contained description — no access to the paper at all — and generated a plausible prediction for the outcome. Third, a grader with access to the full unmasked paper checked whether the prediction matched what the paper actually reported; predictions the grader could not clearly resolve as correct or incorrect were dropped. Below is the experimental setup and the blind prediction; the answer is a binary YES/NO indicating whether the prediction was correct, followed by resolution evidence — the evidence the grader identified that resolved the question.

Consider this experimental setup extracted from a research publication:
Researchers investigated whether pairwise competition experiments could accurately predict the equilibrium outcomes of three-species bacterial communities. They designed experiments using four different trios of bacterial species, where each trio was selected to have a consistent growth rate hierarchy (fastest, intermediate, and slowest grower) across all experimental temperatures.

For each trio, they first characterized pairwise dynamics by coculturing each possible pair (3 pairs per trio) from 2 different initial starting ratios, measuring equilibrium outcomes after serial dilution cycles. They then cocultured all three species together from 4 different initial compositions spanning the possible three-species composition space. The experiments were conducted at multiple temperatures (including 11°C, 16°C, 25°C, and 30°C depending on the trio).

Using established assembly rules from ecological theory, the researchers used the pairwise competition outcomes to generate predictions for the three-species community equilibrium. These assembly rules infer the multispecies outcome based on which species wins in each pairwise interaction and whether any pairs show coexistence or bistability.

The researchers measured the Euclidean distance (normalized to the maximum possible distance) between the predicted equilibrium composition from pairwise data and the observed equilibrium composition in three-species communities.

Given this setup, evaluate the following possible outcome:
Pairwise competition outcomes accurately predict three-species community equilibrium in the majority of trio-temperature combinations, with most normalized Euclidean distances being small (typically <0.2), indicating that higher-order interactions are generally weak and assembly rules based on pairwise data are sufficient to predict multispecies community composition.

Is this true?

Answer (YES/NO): YES